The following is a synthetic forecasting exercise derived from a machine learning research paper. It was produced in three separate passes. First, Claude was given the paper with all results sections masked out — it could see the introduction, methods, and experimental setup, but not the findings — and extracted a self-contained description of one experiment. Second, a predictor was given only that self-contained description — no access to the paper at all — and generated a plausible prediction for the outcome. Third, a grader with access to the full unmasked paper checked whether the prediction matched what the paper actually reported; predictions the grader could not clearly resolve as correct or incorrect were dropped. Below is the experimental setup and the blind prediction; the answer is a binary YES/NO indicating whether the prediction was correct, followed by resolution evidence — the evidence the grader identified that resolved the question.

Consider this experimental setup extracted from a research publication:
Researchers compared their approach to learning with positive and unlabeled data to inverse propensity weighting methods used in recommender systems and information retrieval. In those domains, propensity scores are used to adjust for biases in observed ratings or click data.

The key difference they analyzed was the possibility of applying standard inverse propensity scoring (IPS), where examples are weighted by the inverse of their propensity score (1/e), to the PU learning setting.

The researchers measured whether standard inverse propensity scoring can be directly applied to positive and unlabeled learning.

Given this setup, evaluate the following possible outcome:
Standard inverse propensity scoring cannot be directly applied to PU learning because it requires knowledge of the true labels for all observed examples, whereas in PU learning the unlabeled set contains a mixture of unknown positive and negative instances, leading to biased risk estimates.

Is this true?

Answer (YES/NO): NO